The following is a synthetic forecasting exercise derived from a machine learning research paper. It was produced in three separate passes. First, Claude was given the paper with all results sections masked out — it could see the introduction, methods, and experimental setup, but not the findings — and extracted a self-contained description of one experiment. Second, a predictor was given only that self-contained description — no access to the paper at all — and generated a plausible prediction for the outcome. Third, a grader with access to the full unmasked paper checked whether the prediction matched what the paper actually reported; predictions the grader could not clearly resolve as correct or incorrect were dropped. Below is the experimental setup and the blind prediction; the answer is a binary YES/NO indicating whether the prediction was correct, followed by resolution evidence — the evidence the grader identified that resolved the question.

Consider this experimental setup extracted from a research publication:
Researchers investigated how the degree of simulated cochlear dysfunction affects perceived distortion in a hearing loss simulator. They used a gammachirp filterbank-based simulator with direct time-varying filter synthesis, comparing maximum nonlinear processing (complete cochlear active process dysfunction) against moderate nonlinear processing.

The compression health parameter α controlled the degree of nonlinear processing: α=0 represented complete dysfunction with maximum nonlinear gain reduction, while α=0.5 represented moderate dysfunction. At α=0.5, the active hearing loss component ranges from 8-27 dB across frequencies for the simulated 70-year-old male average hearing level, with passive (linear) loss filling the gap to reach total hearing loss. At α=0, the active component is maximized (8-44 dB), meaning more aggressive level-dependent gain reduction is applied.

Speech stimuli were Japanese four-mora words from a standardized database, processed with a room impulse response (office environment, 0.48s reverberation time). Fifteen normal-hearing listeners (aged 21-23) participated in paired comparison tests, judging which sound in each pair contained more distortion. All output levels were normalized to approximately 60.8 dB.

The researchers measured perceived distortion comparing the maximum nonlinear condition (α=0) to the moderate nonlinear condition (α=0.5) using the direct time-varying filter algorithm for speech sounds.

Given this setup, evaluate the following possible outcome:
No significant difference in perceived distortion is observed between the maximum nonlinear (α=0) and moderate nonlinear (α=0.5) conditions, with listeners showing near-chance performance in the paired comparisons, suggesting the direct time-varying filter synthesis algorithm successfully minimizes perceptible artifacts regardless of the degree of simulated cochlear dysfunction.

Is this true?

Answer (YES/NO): YES